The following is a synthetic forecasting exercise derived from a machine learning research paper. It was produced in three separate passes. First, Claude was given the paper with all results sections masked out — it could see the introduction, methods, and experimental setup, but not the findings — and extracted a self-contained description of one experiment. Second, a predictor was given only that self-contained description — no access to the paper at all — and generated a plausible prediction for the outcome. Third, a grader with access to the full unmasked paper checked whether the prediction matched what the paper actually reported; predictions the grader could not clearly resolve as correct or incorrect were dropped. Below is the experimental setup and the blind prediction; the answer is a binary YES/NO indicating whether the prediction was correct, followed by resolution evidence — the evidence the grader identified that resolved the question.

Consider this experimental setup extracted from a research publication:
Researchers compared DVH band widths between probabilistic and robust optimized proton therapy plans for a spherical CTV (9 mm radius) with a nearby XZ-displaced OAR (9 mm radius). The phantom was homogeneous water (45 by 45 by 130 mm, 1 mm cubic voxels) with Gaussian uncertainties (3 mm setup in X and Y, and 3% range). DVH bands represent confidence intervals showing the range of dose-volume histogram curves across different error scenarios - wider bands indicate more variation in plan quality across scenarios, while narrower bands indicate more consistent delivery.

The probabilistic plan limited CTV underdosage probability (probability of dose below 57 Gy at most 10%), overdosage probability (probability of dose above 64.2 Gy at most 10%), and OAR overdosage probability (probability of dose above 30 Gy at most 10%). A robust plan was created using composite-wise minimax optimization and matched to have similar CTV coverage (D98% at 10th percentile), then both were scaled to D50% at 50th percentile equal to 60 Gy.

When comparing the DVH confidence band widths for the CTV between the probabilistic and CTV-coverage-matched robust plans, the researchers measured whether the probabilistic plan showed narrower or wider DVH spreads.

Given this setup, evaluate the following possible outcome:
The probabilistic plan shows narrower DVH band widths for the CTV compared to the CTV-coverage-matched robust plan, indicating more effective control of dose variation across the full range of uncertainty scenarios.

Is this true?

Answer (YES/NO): YES